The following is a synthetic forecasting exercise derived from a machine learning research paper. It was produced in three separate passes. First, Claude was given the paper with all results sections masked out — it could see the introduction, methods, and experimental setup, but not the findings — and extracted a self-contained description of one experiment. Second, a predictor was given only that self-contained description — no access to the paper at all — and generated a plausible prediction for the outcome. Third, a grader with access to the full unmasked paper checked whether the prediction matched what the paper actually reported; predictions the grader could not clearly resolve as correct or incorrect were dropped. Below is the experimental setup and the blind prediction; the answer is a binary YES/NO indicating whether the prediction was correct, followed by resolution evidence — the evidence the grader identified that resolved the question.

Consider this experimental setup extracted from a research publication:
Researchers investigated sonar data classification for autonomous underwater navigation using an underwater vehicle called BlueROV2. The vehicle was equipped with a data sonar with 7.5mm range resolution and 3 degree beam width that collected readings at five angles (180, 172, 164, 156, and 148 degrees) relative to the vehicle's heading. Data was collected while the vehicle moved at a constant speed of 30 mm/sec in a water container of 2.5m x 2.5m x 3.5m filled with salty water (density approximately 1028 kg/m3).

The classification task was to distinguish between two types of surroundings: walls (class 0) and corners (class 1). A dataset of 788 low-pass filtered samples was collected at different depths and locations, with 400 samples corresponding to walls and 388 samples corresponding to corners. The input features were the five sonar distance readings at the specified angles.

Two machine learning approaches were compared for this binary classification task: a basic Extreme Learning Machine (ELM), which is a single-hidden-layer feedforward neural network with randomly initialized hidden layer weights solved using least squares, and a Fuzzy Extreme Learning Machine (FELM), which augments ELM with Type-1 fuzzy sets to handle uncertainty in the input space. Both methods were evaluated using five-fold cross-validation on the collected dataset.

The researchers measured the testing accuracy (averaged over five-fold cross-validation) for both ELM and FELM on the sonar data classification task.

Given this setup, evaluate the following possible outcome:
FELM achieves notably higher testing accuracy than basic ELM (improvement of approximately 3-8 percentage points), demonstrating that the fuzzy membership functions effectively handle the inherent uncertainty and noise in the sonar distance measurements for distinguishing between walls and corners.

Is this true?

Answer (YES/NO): YES